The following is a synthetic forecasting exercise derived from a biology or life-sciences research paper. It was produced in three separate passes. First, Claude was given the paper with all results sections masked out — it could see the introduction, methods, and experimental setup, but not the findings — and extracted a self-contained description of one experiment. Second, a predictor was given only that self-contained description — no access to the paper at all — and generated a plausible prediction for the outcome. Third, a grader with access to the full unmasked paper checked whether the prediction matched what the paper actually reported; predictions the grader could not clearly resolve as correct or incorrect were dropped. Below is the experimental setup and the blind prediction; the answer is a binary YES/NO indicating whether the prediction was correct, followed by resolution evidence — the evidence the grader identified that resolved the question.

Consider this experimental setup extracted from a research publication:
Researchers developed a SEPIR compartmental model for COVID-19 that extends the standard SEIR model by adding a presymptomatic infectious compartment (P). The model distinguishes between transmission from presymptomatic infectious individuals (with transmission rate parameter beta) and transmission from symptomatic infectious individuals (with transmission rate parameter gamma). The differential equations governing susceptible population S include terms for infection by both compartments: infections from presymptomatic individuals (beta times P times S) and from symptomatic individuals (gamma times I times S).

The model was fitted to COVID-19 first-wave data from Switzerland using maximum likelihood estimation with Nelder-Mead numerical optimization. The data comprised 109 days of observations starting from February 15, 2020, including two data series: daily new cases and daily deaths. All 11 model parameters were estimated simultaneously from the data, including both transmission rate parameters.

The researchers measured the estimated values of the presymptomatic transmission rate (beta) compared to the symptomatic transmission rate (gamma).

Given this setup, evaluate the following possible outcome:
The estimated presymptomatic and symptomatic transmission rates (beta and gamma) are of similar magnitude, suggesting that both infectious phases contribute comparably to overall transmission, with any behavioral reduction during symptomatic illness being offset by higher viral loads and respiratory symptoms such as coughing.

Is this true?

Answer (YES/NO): YES